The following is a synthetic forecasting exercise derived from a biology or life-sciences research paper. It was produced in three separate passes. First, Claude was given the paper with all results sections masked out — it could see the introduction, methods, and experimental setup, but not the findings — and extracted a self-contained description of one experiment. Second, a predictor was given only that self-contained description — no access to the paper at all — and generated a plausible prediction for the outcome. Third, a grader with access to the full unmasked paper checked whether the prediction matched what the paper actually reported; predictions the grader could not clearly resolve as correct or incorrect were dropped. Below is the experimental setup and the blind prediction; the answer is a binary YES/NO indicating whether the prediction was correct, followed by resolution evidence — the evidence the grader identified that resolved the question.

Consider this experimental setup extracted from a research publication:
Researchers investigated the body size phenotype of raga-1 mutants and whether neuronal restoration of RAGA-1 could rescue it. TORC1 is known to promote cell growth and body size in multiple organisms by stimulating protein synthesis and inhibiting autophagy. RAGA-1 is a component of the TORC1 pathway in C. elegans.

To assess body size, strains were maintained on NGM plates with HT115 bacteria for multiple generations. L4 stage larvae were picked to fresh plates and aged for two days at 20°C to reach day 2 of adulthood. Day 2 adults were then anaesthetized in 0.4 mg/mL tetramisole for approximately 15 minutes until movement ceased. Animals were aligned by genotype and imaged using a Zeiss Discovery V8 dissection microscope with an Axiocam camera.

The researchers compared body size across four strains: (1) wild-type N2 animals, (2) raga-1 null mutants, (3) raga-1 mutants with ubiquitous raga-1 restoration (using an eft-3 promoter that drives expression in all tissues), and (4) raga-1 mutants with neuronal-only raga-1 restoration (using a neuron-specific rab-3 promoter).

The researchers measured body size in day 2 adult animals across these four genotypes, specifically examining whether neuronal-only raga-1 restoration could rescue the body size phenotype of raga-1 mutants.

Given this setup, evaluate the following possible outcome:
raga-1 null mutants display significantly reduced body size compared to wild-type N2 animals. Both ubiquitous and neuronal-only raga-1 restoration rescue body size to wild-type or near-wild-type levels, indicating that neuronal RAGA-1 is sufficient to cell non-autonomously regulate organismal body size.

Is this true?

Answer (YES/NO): NO